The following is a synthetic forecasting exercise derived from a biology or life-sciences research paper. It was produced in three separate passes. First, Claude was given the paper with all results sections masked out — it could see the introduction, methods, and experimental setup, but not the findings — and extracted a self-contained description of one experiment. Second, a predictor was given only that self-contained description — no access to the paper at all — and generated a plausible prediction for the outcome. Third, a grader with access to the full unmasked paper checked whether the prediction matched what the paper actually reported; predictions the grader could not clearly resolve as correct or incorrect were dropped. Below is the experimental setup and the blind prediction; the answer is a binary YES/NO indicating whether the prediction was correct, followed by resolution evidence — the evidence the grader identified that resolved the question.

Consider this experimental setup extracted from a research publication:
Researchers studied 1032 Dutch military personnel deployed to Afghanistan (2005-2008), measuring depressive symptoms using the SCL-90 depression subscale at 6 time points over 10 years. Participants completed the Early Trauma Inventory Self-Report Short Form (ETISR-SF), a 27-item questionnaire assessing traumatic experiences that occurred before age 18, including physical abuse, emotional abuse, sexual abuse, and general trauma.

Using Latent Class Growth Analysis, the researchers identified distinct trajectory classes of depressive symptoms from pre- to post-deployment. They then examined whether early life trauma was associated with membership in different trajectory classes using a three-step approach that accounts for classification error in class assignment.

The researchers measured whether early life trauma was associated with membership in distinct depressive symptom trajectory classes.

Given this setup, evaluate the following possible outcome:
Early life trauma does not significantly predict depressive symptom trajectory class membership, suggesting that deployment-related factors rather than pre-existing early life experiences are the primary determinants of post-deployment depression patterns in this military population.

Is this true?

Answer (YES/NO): NO